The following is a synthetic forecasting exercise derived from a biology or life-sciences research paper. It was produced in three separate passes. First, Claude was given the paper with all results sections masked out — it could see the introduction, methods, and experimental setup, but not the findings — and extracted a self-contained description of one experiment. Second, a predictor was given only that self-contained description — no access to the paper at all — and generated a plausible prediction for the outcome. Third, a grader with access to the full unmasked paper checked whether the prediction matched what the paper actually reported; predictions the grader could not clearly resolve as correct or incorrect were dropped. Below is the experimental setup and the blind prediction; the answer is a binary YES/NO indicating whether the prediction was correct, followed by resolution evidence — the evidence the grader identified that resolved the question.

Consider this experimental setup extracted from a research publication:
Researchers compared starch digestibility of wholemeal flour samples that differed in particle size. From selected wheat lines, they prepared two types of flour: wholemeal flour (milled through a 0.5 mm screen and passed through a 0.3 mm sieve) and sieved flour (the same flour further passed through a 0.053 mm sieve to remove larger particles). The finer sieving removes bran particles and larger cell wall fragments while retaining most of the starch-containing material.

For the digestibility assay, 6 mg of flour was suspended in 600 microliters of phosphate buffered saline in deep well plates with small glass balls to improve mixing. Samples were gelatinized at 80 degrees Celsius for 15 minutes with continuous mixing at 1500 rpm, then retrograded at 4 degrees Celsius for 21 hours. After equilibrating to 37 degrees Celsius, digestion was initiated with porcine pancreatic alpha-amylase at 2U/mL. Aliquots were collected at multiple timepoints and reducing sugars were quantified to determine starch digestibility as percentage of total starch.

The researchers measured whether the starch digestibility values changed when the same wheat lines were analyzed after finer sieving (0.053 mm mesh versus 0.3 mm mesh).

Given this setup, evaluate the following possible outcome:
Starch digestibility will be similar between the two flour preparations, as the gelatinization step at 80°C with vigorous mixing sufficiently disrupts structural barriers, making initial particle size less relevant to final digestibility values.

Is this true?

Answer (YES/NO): NO